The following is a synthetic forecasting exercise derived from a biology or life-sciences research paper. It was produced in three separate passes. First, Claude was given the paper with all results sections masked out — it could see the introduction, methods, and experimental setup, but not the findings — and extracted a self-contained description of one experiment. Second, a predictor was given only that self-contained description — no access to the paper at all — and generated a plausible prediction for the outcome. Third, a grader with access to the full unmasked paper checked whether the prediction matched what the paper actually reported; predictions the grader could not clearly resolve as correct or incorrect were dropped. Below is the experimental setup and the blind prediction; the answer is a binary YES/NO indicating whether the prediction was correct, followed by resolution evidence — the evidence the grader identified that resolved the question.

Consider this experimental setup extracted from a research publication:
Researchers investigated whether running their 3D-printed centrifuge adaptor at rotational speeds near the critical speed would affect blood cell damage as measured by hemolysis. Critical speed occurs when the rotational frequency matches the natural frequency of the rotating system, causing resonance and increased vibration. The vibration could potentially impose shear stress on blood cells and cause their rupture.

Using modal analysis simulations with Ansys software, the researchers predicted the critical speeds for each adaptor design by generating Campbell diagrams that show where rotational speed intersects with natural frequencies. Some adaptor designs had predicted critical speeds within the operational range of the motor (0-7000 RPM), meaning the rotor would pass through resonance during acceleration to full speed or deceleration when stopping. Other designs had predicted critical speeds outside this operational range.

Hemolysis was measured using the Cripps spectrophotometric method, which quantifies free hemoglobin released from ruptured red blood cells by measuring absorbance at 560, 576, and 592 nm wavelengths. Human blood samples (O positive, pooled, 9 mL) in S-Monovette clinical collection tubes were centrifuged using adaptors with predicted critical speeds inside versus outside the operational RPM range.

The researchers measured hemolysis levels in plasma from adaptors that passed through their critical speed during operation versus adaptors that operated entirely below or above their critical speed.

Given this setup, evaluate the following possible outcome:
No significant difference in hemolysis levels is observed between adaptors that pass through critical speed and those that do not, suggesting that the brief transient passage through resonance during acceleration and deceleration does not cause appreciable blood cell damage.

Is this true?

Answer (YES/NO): YES